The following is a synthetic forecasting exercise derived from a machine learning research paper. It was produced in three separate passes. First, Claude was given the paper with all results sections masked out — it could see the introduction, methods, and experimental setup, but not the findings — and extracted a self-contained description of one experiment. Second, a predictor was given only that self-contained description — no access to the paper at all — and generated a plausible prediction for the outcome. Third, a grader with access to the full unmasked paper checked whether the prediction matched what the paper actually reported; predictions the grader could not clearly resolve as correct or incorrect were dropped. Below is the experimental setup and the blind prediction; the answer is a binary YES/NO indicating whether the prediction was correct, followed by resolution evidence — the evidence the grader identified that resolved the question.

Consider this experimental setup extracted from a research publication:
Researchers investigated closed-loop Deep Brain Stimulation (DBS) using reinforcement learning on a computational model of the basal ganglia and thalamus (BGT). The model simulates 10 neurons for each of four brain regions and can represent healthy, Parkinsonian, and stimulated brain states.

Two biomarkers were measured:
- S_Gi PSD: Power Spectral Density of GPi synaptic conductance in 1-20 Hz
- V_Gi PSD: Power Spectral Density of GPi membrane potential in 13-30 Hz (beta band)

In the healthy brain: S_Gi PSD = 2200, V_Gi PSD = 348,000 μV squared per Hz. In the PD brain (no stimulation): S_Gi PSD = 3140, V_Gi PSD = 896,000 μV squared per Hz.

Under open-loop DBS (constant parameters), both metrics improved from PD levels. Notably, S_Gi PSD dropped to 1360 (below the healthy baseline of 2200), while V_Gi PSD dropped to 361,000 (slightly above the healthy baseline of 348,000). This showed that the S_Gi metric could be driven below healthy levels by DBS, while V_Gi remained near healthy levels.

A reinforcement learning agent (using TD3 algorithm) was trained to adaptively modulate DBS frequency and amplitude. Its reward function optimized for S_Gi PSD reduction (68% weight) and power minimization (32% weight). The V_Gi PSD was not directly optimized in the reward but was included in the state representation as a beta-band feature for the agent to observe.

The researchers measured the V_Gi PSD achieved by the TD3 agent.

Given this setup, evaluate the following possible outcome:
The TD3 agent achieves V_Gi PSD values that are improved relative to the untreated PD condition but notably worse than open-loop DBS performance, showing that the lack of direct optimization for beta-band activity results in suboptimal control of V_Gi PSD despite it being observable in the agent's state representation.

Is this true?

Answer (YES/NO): NO